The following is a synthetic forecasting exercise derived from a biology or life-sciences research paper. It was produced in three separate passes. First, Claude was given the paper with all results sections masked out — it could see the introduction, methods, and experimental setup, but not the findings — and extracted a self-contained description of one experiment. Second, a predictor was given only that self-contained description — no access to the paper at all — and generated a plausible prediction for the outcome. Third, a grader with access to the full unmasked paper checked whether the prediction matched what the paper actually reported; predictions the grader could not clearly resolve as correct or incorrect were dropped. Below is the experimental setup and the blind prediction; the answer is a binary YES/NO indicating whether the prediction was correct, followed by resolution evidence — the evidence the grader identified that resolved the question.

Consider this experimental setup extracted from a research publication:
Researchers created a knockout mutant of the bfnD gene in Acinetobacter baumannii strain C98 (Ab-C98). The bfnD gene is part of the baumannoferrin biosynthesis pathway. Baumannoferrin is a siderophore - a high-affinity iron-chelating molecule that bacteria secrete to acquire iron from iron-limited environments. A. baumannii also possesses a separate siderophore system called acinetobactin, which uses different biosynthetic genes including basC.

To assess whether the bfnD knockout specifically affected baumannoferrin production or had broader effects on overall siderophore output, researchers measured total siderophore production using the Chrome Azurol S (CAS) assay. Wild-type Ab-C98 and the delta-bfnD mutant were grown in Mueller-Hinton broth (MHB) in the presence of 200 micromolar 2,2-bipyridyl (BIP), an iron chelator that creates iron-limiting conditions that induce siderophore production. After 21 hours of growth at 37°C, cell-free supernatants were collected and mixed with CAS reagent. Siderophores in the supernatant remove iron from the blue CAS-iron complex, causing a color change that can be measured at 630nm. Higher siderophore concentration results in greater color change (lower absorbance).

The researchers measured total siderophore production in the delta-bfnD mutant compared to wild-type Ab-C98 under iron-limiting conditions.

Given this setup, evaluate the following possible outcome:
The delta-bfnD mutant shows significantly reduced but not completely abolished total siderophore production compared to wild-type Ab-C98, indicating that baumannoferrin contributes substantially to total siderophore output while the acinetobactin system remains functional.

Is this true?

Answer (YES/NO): NO